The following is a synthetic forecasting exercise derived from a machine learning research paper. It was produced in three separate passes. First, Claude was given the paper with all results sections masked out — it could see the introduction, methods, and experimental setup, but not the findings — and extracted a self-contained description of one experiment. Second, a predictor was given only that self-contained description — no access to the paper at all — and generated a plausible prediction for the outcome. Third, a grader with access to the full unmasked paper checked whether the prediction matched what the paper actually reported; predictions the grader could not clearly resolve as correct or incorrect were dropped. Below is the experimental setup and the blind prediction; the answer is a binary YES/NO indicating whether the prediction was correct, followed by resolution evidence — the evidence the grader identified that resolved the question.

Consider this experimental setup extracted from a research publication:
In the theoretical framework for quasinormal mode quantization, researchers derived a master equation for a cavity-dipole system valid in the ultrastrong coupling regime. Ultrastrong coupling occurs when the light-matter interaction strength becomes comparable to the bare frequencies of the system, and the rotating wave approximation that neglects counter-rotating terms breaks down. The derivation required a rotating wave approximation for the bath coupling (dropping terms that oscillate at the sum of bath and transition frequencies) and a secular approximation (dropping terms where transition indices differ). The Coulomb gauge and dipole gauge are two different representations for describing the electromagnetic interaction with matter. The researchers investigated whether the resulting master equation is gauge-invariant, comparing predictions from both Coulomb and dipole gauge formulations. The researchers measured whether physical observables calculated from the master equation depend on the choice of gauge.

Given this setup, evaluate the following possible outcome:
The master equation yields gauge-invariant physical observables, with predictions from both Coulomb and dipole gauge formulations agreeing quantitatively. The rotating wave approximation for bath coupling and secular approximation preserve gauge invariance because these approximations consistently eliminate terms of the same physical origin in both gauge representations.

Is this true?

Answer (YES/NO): YES